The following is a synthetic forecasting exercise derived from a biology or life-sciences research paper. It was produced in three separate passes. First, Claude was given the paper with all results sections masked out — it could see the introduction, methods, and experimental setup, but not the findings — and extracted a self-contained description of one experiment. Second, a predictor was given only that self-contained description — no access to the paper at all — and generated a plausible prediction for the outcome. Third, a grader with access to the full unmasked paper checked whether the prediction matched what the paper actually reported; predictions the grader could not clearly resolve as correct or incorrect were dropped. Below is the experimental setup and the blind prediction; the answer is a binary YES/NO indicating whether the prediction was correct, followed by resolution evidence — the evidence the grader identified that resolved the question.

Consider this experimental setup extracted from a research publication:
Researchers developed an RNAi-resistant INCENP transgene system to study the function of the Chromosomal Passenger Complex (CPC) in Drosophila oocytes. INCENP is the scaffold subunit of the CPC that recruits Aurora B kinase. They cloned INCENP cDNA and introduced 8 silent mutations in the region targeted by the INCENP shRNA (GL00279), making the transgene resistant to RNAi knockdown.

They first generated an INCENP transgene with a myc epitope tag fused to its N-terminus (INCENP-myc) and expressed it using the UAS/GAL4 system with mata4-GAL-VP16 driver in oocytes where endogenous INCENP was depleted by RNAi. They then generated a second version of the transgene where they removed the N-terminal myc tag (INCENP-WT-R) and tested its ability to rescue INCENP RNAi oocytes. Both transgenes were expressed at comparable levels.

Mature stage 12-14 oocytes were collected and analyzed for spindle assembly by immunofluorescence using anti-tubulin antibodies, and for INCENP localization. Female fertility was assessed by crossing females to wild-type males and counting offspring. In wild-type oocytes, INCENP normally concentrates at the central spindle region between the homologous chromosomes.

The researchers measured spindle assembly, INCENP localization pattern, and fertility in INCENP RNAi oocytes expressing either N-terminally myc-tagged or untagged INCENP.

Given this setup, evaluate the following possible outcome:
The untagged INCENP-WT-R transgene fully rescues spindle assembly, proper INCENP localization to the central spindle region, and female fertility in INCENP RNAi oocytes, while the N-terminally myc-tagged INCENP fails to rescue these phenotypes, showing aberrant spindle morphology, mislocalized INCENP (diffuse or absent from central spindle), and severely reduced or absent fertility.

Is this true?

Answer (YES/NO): NO